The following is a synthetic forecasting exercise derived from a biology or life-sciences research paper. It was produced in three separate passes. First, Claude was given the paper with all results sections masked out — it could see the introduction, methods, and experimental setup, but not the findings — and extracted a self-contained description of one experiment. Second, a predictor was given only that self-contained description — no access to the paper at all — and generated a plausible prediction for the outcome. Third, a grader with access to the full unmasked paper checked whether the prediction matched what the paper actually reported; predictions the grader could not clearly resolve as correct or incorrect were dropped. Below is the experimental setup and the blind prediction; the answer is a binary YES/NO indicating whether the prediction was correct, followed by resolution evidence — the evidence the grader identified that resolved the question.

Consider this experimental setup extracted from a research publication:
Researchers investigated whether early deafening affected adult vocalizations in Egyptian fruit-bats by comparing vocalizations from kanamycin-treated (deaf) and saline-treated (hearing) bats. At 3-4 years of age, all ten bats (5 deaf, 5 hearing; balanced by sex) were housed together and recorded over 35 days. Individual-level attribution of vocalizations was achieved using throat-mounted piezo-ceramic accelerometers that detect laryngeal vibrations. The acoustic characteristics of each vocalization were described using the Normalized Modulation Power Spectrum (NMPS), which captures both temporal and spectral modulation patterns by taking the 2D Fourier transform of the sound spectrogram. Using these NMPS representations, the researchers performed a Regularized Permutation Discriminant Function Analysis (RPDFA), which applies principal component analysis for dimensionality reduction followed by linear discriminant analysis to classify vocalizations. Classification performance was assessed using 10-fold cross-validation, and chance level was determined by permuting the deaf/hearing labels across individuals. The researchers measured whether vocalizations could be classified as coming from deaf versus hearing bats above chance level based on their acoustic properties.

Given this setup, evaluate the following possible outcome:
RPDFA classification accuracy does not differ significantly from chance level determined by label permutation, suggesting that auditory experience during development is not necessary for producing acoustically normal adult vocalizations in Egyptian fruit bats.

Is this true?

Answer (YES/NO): NO